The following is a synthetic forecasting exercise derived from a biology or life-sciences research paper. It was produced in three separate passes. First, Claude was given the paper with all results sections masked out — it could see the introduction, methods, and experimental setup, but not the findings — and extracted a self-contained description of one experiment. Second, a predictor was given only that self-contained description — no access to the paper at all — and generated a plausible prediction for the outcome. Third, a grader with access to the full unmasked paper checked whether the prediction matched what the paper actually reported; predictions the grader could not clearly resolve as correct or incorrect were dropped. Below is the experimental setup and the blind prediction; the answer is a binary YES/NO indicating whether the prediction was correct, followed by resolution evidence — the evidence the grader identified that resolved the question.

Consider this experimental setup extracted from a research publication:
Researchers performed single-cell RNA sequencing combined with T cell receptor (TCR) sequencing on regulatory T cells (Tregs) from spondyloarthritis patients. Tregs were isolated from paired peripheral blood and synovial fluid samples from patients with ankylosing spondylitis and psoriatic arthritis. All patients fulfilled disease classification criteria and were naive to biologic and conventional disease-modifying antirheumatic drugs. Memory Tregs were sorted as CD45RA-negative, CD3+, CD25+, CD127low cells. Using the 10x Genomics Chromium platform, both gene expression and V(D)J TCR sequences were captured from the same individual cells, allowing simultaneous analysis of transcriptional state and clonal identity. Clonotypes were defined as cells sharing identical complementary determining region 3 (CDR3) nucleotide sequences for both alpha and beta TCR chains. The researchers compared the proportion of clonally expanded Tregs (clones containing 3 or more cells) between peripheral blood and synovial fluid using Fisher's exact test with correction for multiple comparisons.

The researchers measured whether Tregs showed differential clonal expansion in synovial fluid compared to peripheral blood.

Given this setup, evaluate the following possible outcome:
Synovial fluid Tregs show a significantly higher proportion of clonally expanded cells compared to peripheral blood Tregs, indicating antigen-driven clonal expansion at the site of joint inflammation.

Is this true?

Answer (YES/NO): YES